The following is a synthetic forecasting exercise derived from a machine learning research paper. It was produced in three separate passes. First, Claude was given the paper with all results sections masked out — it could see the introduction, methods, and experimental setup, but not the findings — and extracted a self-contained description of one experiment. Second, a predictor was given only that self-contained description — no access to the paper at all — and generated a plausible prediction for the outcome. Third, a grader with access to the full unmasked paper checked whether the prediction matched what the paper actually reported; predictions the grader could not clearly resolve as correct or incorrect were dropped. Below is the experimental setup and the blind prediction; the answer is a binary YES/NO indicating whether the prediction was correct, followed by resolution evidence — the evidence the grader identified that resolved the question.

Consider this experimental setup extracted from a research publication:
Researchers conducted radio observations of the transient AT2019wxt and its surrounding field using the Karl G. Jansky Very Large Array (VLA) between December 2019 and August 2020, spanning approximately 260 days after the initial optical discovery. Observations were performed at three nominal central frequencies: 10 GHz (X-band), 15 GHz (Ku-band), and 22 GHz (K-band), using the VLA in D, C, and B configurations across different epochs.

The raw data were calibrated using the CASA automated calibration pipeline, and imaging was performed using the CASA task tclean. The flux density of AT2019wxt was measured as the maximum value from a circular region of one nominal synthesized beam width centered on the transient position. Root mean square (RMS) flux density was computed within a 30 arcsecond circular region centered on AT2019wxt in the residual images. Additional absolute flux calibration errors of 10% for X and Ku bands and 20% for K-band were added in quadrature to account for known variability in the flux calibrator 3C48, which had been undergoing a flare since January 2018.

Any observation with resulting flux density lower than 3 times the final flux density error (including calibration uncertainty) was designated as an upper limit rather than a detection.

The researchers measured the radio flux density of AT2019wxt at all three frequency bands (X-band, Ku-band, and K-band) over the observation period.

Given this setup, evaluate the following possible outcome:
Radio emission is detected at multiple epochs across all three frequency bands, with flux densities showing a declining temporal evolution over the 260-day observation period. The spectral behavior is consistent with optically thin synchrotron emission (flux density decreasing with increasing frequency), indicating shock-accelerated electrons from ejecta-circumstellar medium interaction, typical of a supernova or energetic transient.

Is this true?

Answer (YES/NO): NO